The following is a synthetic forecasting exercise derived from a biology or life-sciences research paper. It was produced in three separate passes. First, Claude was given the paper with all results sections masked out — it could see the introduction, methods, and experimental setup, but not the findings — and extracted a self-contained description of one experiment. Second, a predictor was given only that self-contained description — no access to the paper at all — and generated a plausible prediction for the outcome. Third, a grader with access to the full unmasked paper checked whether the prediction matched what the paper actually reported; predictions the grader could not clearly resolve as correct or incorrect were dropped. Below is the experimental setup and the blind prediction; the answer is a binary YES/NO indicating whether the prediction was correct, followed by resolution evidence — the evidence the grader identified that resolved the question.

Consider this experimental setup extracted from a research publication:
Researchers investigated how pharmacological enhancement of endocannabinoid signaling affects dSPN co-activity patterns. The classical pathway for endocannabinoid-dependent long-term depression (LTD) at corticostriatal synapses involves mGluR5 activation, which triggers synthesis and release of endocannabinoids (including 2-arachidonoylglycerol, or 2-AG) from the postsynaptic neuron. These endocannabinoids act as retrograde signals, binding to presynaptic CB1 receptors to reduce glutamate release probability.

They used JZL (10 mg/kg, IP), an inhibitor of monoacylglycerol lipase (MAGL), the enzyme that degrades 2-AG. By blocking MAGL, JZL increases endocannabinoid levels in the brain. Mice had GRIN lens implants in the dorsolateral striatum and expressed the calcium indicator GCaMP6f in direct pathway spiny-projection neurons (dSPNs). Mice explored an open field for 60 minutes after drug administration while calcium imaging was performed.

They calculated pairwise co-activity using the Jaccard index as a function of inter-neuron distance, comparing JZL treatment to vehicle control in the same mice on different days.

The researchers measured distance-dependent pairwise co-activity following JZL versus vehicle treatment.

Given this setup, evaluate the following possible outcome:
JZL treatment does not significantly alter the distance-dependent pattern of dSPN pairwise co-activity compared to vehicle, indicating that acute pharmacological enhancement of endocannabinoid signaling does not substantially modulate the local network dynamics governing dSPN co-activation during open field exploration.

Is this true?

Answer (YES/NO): YES